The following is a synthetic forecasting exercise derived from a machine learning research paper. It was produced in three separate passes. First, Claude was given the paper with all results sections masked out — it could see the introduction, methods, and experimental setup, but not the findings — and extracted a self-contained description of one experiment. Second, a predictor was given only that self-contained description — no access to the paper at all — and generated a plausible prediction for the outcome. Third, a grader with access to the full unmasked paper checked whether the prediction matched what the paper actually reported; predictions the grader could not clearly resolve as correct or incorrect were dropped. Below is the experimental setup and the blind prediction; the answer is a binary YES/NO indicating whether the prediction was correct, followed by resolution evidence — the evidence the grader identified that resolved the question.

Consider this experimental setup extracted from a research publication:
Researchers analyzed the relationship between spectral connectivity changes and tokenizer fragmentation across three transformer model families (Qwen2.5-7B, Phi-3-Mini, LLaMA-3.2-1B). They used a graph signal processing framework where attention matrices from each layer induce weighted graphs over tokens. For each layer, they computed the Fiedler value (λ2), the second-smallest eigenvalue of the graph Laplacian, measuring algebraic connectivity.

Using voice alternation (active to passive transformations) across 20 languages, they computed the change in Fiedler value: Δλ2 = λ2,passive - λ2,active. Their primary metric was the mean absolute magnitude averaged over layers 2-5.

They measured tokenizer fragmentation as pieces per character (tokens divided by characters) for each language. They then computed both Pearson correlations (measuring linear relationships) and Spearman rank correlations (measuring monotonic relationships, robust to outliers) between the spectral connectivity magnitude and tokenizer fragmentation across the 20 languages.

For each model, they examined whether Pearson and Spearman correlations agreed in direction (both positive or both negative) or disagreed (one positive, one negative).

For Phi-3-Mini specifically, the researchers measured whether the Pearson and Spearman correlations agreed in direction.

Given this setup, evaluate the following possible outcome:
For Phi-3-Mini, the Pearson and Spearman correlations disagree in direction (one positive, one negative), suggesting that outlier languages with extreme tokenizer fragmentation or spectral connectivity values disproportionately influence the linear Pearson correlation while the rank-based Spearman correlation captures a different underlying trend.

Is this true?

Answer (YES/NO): YES